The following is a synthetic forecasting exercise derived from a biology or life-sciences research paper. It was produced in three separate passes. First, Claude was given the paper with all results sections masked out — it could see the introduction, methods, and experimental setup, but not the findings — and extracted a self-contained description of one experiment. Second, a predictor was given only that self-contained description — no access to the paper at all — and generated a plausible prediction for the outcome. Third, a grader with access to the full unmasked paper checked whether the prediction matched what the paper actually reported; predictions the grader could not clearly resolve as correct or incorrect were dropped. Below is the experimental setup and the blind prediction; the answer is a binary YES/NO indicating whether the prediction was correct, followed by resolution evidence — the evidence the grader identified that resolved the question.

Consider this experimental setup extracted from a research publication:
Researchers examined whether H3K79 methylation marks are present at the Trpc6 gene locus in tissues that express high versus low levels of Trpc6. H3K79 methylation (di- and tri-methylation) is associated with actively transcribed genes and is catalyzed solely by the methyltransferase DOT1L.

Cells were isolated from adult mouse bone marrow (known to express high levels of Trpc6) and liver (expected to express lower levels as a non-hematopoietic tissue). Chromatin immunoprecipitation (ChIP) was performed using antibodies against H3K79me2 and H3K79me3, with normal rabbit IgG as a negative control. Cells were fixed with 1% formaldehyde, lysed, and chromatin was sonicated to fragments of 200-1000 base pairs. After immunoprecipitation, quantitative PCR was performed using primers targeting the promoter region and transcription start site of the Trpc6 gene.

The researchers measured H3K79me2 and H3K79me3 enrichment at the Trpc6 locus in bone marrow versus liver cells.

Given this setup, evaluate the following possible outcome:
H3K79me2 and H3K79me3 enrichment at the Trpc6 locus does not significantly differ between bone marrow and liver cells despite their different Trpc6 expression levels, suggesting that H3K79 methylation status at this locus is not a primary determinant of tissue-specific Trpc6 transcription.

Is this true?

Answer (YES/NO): NO